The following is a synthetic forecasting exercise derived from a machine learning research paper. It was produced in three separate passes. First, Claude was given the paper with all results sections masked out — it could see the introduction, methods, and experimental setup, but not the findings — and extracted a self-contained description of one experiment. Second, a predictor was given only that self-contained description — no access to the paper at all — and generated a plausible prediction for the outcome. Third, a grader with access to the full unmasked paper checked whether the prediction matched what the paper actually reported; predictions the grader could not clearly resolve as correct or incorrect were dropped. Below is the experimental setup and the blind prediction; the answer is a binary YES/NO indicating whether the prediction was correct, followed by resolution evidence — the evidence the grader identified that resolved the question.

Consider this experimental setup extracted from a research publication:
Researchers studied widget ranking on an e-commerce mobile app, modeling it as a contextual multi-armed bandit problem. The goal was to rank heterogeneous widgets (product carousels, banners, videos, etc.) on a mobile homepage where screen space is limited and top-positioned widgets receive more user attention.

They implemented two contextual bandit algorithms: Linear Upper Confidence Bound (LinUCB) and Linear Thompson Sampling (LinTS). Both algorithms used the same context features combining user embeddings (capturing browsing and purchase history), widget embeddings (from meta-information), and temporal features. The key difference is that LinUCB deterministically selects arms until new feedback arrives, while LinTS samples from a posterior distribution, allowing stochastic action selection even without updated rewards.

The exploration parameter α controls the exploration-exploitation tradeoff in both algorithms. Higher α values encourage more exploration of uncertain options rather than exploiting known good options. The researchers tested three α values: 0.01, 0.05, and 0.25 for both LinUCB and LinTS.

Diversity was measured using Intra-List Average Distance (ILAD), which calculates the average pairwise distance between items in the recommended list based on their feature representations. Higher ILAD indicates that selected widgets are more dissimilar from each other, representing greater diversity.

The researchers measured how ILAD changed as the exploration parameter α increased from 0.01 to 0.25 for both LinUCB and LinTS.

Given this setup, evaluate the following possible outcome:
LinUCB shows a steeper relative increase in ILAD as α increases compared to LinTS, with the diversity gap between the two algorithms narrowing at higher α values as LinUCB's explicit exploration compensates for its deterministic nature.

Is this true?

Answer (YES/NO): NO